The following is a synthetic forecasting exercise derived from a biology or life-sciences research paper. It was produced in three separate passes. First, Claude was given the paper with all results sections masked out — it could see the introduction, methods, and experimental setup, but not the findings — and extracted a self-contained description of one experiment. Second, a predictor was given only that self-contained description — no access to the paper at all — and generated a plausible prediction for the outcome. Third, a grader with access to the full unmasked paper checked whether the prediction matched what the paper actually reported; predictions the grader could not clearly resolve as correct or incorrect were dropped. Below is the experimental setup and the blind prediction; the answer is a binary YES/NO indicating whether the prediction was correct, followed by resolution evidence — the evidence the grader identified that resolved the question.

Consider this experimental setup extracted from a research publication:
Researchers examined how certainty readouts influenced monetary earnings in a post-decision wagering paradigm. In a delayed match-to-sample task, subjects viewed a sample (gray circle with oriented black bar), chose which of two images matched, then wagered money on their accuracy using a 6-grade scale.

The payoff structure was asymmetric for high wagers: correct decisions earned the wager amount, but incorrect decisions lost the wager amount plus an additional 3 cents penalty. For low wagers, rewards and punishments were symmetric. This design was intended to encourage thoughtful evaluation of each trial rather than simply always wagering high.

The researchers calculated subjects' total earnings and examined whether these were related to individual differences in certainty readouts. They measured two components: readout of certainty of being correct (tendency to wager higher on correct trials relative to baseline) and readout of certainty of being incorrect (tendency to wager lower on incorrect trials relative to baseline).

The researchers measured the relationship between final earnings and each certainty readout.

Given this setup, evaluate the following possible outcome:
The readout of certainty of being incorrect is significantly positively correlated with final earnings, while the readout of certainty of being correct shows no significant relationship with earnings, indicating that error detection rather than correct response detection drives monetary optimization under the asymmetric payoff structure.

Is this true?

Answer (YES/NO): NO